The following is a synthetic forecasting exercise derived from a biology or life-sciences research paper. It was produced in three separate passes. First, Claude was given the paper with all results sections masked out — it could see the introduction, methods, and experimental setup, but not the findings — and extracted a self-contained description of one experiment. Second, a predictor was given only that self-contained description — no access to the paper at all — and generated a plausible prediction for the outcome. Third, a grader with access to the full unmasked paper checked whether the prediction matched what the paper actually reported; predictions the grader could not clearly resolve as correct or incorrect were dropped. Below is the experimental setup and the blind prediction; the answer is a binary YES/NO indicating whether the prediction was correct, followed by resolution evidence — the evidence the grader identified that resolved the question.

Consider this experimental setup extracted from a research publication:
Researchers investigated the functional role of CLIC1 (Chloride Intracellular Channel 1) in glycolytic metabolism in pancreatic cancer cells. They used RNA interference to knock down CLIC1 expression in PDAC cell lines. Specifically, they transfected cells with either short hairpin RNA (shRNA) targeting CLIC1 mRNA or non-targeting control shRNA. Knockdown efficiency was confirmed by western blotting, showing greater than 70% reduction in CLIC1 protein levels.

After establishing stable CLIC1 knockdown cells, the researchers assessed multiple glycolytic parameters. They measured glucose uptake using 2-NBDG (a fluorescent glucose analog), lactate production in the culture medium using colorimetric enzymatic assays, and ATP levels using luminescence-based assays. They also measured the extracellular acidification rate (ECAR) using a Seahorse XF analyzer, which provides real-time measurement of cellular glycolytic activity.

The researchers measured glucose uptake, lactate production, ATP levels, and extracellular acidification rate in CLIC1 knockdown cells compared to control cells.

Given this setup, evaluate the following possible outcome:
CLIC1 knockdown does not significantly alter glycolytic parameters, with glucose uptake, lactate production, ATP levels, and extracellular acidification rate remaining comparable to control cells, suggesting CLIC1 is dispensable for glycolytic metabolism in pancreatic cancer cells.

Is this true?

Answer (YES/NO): NO